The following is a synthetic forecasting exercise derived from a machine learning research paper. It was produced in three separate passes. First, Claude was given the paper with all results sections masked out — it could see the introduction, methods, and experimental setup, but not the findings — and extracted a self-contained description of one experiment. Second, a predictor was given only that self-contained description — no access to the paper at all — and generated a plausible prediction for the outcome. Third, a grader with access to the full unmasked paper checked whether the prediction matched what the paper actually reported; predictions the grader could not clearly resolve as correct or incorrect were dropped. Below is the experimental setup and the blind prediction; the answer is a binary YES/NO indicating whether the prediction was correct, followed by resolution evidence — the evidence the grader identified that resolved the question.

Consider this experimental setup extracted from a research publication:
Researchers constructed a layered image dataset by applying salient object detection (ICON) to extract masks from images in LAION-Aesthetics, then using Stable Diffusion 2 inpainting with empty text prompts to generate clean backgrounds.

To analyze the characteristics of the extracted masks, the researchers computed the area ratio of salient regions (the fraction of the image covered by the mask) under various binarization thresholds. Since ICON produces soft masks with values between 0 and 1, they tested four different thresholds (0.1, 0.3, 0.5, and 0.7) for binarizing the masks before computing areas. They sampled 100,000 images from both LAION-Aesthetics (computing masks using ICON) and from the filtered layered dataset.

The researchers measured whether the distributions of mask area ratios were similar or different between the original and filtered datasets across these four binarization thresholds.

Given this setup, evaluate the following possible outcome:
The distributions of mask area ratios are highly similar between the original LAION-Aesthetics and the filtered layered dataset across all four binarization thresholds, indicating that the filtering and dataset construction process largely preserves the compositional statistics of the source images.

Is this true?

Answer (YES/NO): YES